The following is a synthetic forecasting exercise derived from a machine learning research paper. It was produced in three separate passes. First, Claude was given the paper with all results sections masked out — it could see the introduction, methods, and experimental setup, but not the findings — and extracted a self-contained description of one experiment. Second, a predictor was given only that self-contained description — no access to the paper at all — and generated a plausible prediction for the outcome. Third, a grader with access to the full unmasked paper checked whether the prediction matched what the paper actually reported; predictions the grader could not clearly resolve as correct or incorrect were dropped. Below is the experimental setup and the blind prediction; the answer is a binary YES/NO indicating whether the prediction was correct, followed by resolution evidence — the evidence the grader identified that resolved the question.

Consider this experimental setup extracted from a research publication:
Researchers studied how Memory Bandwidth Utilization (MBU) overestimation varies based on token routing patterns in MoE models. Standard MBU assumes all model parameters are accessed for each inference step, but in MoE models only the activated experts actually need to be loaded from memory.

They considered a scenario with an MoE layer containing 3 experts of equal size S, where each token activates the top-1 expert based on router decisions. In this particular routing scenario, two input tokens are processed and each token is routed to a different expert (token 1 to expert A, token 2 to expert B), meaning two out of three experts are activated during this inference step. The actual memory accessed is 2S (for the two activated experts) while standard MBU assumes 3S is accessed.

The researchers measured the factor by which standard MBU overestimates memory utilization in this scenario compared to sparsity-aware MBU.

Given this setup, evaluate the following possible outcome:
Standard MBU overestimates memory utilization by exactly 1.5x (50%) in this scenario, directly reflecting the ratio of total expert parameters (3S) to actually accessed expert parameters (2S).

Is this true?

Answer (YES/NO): YES